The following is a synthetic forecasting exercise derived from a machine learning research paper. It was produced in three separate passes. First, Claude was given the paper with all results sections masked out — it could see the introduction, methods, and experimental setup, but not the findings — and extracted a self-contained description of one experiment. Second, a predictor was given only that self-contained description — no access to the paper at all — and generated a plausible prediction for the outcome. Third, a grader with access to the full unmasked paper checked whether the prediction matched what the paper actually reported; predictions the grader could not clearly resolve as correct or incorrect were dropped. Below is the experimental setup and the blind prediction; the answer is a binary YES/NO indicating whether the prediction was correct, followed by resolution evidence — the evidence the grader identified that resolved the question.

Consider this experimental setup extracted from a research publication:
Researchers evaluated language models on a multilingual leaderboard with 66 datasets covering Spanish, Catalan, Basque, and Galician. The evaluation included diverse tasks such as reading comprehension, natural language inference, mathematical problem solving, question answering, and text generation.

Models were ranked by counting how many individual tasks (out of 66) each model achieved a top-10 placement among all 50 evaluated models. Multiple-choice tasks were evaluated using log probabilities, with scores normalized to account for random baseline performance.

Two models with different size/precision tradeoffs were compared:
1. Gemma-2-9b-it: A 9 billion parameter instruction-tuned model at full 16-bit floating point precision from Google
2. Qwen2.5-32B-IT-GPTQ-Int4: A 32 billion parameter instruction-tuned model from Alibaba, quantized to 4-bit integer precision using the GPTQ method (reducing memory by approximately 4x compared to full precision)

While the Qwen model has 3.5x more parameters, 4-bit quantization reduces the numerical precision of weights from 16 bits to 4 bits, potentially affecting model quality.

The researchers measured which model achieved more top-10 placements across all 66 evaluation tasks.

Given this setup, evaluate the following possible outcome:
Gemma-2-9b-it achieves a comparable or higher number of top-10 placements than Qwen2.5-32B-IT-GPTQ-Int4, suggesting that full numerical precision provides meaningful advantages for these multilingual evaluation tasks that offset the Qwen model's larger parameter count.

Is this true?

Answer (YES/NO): YES